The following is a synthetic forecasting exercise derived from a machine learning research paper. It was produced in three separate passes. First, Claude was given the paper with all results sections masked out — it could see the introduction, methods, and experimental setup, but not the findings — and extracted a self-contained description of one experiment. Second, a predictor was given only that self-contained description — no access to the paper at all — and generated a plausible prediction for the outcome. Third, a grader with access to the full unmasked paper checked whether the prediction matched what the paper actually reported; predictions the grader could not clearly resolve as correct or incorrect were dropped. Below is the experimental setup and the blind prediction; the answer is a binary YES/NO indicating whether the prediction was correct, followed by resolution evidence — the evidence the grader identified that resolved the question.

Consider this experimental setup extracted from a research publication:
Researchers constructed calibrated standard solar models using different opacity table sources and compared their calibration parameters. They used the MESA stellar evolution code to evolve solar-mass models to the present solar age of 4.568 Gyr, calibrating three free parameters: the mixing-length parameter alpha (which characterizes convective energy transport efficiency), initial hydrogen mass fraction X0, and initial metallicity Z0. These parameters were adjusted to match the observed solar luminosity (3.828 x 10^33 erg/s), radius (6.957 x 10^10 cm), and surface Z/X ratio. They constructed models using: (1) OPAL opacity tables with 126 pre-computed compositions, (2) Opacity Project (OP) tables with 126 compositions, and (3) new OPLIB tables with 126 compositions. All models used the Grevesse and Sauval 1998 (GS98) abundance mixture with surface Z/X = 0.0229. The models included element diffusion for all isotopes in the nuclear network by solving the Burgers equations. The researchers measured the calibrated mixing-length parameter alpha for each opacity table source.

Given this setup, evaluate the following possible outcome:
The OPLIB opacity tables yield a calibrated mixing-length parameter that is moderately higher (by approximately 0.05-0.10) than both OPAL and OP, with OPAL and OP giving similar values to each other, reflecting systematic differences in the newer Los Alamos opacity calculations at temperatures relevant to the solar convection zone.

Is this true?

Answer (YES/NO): NO